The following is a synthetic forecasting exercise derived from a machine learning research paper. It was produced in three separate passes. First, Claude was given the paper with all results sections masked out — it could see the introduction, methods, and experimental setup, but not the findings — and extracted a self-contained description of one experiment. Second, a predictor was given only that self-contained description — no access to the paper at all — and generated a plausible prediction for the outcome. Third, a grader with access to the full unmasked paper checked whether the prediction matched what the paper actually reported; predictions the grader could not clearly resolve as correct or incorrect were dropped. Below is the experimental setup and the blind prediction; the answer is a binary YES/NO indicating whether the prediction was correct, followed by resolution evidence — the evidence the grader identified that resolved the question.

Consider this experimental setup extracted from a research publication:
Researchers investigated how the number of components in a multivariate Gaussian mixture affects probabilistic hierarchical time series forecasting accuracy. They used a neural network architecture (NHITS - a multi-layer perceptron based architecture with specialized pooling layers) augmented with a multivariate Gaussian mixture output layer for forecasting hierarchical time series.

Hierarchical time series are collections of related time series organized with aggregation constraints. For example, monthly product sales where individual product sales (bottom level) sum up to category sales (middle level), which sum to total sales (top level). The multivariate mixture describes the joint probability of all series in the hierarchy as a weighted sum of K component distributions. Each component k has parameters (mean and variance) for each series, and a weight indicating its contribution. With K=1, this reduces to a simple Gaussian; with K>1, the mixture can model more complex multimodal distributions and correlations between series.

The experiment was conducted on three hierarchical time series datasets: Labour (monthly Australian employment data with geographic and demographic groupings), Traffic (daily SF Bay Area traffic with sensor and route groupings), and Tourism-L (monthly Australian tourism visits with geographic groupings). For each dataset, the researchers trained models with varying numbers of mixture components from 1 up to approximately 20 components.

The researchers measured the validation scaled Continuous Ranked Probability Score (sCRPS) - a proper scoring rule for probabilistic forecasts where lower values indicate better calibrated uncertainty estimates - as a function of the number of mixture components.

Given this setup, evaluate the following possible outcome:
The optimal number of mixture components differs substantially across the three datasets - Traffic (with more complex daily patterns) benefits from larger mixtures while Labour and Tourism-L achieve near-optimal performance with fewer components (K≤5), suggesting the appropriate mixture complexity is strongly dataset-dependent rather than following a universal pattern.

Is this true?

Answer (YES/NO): NO